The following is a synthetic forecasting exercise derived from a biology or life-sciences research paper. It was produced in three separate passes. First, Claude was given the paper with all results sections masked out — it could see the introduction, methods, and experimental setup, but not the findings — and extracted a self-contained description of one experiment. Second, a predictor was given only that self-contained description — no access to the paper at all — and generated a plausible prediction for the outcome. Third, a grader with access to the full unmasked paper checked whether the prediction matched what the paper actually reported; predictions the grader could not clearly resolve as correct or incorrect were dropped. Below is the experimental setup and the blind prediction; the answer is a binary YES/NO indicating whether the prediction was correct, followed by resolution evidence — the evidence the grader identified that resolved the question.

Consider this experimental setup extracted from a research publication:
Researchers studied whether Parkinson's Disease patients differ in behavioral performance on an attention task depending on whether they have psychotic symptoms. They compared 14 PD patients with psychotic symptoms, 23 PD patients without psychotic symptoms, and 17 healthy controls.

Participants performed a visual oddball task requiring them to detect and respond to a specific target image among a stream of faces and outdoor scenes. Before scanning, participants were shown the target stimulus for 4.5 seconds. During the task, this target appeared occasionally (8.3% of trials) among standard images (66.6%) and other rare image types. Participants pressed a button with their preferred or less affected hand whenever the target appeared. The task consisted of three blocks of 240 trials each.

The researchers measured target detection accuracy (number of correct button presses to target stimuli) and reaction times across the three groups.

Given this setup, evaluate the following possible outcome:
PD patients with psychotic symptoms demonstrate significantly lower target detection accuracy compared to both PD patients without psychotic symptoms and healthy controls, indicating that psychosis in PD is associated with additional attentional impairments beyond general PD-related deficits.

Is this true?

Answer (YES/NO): NO